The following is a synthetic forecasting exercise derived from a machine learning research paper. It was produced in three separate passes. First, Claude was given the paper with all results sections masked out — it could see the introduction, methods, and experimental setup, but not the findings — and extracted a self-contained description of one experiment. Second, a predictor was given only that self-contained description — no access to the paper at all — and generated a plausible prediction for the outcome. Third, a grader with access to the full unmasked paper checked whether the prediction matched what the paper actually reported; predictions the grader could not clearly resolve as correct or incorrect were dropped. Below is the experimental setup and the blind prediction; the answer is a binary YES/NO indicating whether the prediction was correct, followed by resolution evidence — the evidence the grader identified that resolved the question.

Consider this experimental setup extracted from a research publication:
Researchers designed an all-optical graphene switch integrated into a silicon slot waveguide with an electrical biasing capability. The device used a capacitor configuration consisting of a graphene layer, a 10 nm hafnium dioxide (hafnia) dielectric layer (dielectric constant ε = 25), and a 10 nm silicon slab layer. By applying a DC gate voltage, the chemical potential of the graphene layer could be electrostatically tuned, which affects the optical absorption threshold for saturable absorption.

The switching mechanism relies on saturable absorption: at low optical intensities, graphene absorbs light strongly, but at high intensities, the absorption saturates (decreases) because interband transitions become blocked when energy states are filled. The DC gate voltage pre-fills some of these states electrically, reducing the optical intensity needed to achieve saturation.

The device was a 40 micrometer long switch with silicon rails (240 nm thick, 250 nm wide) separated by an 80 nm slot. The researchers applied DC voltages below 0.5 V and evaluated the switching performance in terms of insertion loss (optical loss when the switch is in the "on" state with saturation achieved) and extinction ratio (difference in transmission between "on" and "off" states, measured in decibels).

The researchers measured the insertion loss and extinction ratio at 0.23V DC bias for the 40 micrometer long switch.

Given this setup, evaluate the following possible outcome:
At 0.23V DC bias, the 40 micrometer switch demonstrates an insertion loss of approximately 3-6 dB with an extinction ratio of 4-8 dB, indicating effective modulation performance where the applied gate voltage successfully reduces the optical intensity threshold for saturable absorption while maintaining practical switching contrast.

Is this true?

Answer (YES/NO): NO